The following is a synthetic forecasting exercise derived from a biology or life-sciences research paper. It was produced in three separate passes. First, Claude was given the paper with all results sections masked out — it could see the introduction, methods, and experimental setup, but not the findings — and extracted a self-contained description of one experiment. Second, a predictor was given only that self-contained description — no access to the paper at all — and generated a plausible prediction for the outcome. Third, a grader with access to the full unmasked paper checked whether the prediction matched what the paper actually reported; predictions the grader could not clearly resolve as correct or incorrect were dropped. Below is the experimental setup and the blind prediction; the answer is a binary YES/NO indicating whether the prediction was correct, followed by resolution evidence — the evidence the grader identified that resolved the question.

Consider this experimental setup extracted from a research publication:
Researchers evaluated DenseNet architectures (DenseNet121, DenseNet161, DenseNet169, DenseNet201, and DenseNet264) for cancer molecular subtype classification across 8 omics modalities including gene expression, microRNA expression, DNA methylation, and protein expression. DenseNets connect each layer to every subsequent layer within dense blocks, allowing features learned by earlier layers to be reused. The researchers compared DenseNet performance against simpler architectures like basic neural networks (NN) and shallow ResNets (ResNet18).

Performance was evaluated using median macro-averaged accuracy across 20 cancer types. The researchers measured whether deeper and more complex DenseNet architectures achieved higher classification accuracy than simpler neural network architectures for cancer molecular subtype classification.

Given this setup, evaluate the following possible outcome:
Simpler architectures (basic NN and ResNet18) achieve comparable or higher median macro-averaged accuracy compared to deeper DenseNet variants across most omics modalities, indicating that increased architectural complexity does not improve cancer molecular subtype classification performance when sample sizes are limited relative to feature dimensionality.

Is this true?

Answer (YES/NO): YES